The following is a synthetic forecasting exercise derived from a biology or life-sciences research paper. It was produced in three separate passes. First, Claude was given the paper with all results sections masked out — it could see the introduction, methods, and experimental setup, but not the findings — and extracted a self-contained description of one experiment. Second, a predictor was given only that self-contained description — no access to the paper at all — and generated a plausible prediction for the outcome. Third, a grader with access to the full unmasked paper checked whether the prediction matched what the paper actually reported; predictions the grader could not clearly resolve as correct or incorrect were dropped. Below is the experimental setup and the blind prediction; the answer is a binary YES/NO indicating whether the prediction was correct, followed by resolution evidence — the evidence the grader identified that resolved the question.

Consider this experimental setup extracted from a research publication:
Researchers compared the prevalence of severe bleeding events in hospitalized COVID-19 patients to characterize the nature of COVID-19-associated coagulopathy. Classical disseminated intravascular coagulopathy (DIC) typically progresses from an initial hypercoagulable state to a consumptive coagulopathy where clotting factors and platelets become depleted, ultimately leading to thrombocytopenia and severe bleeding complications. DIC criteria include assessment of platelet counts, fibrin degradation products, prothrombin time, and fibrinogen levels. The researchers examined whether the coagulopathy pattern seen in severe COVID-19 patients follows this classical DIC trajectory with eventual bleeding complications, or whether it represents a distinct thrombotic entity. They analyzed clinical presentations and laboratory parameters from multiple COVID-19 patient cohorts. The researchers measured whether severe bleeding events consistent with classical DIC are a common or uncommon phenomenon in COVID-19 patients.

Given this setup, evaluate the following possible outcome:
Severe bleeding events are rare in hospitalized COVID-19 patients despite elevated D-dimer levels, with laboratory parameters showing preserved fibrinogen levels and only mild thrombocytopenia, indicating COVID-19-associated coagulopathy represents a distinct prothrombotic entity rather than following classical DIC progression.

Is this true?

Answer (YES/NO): YES